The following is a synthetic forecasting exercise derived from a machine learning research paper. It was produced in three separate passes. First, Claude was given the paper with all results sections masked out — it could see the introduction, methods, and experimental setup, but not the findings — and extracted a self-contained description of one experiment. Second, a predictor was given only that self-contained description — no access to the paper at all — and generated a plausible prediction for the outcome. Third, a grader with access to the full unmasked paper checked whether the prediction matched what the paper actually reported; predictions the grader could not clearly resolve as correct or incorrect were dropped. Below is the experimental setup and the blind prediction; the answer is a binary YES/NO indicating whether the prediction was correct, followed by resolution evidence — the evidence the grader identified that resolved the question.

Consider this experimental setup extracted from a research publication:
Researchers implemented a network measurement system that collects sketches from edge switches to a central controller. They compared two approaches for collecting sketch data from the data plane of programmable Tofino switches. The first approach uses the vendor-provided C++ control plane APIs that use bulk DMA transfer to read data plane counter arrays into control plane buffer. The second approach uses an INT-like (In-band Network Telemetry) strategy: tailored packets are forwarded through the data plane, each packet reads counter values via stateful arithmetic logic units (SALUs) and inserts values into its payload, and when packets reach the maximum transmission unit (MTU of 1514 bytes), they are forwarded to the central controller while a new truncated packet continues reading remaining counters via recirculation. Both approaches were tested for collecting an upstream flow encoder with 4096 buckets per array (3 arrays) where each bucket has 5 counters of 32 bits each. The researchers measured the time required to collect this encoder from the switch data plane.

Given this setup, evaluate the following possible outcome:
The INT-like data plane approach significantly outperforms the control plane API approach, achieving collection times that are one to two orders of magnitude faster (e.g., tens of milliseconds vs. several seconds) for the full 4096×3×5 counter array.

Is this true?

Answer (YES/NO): NO